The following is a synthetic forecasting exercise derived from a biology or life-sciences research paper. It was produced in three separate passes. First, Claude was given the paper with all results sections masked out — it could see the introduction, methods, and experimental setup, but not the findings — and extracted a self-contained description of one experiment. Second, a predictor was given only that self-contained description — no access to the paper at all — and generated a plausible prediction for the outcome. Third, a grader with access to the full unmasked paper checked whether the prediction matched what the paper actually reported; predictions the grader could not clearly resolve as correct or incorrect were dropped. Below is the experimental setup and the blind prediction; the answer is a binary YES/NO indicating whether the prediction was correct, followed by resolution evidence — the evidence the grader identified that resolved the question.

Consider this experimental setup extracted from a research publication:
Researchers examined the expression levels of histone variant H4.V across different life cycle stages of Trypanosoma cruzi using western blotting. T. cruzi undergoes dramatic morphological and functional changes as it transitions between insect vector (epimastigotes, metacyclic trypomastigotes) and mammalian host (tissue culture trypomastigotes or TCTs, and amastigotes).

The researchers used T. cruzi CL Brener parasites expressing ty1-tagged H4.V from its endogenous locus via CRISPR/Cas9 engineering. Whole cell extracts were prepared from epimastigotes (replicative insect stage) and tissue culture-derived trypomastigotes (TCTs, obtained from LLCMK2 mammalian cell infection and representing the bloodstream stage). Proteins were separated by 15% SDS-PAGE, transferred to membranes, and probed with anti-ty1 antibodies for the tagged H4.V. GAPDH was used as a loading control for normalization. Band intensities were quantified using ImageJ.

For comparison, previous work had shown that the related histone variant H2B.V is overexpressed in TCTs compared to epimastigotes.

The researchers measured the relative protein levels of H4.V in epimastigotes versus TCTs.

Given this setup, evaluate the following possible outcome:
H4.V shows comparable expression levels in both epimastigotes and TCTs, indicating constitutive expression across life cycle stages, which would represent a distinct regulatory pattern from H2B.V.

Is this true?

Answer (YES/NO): NO